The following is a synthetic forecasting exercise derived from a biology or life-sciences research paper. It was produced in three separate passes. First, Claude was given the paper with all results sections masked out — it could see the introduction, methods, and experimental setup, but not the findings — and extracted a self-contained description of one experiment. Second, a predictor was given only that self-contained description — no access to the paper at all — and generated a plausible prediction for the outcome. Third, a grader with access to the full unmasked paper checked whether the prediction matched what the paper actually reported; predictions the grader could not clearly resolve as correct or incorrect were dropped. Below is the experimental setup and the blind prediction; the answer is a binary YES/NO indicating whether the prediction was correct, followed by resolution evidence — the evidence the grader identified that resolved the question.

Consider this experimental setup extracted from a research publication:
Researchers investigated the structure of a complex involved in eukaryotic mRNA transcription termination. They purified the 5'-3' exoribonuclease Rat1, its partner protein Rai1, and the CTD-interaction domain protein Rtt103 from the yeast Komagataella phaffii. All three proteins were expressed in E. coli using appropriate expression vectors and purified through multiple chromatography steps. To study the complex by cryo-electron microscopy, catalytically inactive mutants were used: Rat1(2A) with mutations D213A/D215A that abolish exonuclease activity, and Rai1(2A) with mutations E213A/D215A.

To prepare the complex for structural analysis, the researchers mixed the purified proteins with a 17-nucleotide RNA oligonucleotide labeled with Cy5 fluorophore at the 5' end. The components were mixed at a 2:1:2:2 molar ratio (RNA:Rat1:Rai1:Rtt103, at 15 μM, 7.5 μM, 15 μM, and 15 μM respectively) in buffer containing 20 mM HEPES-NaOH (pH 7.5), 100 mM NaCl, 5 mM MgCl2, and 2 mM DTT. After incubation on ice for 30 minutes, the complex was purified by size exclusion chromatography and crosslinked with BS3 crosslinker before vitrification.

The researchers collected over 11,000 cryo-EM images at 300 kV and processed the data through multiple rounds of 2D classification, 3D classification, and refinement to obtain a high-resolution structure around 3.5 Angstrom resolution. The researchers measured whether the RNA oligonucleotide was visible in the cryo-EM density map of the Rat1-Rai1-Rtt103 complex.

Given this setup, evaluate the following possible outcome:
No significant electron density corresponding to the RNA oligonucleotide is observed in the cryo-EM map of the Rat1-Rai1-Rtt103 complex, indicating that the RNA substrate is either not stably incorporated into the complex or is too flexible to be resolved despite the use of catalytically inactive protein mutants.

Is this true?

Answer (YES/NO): YES